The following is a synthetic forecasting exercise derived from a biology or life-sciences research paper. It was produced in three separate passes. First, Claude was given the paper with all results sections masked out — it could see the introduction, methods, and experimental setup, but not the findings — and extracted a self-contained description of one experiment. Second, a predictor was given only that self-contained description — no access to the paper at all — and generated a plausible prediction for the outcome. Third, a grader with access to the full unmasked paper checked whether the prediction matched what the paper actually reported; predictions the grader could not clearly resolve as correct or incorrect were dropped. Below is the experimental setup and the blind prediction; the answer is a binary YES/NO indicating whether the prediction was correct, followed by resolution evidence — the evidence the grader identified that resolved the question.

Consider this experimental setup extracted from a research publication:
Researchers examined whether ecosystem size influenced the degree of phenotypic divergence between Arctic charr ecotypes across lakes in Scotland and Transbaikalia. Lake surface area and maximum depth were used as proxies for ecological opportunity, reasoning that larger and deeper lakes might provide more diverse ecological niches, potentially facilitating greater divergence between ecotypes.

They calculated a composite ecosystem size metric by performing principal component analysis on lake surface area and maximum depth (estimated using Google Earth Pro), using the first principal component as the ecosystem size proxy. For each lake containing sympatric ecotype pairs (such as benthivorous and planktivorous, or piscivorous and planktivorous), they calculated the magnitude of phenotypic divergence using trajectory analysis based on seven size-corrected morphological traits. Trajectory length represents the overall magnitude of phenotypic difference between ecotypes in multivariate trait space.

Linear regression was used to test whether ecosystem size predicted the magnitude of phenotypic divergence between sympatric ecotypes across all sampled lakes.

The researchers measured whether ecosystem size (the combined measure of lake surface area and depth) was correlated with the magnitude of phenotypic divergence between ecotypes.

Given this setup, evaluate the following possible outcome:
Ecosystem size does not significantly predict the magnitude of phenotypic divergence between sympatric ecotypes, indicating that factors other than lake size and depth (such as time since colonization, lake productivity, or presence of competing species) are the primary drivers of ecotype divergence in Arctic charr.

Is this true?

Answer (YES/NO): NO